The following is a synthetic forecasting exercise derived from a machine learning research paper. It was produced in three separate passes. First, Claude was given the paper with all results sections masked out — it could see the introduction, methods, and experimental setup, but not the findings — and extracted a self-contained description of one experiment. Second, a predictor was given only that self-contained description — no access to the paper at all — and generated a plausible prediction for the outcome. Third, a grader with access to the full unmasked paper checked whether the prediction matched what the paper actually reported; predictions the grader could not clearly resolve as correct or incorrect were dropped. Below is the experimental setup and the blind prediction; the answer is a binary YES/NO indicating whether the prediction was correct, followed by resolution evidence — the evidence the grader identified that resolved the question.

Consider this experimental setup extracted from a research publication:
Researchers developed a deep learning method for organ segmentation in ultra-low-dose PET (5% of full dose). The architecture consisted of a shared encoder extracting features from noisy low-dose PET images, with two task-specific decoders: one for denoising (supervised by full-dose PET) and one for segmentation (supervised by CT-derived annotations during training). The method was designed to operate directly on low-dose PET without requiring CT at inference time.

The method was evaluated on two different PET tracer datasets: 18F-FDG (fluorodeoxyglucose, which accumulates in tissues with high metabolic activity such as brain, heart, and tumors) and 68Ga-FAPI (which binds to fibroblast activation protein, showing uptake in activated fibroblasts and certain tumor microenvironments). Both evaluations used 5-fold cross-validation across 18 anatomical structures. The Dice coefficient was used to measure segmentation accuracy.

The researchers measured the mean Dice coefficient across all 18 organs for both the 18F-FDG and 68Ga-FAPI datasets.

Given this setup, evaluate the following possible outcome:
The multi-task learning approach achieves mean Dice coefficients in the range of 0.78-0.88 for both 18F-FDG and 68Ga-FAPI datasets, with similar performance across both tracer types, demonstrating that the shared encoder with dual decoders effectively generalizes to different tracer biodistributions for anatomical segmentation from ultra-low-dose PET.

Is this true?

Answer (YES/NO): NO